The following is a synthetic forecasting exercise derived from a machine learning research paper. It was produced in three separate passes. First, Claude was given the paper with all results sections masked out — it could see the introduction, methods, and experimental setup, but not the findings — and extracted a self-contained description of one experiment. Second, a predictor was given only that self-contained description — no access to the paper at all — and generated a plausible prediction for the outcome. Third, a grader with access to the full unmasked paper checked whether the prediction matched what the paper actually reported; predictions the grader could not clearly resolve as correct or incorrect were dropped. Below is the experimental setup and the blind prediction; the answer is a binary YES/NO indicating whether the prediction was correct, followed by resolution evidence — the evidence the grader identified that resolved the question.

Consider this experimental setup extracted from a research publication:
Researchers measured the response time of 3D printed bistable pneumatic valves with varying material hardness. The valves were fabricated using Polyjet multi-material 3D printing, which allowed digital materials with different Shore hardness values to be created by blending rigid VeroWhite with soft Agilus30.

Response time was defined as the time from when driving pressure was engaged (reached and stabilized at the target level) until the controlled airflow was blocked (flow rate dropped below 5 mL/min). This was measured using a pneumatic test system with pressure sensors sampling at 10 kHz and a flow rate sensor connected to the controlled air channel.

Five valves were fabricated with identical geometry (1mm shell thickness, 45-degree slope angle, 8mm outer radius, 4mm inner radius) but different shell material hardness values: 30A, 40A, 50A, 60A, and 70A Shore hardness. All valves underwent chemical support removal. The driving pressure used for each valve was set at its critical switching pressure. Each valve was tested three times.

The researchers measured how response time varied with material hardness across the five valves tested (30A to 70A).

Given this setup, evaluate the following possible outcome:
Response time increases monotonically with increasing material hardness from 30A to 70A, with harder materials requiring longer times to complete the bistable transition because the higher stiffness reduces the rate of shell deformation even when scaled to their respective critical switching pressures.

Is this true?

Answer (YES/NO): NO